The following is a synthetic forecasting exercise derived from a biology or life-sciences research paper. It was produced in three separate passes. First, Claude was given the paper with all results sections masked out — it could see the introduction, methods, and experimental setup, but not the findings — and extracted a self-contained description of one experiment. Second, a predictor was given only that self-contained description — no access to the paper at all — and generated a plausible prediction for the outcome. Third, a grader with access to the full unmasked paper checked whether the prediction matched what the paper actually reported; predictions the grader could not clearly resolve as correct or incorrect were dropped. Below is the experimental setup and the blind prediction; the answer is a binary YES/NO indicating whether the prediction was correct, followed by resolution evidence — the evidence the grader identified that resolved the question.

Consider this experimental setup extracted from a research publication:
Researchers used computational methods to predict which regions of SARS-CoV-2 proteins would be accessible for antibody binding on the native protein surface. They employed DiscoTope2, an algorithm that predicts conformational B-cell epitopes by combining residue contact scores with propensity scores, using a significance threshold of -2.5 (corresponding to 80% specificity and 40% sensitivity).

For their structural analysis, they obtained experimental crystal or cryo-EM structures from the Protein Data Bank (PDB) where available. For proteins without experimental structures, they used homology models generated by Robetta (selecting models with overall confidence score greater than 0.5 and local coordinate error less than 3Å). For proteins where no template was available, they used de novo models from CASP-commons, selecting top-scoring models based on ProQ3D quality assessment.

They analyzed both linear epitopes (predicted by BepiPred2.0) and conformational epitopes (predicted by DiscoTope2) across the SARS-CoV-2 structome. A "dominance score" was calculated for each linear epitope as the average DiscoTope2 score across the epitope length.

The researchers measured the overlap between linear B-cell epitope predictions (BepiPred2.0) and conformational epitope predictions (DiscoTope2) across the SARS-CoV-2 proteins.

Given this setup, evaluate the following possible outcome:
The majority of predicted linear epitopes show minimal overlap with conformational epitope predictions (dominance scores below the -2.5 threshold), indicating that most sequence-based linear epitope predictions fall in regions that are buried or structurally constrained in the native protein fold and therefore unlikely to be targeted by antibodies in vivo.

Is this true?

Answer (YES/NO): YES